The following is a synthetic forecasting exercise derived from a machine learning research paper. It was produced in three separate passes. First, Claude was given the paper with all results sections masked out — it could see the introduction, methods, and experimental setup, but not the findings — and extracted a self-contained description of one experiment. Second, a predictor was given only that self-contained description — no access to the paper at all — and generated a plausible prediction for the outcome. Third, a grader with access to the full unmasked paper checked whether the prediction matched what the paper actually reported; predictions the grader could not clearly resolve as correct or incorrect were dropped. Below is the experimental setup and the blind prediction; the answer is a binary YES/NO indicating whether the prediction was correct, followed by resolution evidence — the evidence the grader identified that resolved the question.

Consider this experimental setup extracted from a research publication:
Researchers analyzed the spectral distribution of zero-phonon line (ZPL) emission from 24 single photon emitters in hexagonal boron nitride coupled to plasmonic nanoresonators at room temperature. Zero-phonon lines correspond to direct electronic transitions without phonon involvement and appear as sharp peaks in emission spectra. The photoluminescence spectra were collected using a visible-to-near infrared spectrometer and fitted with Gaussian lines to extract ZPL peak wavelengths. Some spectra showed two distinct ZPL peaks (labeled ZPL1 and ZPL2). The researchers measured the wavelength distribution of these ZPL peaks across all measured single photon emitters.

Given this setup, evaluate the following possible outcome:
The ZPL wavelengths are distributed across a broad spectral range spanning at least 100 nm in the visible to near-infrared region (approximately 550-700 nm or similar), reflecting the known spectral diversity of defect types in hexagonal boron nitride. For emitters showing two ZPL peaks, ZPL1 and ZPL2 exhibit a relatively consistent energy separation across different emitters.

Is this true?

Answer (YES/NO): NO